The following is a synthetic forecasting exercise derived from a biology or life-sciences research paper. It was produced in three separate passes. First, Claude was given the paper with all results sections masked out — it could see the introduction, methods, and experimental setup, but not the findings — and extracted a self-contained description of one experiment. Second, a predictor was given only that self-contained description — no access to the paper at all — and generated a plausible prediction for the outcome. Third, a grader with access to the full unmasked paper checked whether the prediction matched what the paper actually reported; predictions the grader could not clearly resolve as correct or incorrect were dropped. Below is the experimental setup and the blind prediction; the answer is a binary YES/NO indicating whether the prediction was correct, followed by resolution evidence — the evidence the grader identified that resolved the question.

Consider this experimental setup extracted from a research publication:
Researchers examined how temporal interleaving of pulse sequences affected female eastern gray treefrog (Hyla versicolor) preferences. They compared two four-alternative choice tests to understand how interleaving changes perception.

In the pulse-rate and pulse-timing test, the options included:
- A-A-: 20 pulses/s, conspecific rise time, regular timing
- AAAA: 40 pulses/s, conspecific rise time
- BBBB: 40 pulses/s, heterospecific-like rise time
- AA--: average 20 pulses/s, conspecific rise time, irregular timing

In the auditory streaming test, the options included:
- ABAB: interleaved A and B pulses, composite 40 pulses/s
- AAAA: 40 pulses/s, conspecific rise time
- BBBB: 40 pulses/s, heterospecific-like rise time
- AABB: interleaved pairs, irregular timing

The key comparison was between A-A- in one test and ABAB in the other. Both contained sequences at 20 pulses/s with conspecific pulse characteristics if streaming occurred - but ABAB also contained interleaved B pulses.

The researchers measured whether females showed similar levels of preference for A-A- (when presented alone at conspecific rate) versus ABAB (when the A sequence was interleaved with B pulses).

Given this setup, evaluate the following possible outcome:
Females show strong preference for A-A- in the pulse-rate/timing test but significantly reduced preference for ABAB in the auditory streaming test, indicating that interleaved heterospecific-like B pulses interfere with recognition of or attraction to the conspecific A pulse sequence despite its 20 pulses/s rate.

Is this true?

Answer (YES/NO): YES